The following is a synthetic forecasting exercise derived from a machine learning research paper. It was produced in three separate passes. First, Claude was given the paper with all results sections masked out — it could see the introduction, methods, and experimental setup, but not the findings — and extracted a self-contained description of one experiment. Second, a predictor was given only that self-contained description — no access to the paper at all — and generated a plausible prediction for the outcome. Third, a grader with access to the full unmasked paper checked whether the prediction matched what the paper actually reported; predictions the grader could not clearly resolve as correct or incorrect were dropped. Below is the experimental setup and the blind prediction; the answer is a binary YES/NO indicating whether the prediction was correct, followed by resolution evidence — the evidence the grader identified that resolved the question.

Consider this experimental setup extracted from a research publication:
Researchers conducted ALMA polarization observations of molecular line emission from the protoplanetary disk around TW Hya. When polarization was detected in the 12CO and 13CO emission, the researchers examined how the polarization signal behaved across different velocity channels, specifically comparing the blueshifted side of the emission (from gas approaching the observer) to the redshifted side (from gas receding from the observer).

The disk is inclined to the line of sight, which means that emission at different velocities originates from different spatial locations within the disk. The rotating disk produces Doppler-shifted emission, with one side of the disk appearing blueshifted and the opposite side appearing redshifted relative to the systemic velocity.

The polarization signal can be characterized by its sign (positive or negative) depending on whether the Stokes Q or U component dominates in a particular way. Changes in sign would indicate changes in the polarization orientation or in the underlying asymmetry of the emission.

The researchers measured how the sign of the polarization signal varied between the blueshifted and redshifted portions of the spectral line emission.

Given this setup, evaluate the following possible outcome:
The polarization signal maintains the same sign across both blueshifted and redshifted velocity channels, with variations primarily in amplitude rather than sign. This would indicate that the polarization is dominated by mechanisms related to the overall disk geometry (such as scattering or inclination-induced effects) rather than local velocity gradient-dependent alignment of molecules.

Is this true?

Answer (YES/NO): NO